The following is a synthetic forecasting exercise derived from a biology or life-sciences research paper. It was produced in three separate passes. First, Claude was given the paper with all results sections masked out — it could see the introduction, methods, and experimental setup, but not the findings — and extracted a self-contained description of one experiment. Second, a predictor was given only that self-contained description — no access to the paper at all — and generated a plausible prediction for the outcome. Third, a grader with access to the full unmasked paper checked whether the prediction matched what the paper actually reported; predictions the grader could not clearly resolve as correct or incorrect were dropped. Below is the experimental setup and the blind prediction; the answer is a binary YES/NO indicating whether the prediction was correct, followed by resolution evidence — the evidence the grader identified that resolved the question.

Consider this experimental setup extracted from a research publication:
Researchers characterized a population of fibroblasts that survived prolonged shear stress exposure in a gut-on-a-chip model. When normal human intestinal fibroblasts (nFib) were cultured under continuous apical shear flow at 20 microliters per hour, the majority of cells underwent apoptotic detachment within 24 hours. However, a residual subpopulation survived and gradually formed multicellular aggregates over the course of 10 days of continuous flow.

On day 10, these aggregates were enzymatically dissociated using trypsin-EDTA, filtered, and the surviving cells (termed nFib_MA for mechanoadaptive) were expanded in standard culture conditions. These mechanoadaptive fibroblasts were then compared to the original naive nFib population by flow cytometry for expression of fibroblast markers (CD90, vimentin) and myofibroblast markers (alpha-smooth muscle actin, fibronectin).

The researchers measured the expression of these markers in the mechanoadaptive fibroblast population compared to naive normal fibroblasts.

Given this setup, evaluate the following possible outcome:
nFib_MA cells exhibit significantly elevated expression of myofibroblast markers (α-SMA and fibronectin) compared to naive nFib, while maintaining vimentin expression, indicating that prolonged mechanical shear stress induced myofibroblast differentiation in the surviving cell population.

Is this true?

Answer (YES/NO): YES